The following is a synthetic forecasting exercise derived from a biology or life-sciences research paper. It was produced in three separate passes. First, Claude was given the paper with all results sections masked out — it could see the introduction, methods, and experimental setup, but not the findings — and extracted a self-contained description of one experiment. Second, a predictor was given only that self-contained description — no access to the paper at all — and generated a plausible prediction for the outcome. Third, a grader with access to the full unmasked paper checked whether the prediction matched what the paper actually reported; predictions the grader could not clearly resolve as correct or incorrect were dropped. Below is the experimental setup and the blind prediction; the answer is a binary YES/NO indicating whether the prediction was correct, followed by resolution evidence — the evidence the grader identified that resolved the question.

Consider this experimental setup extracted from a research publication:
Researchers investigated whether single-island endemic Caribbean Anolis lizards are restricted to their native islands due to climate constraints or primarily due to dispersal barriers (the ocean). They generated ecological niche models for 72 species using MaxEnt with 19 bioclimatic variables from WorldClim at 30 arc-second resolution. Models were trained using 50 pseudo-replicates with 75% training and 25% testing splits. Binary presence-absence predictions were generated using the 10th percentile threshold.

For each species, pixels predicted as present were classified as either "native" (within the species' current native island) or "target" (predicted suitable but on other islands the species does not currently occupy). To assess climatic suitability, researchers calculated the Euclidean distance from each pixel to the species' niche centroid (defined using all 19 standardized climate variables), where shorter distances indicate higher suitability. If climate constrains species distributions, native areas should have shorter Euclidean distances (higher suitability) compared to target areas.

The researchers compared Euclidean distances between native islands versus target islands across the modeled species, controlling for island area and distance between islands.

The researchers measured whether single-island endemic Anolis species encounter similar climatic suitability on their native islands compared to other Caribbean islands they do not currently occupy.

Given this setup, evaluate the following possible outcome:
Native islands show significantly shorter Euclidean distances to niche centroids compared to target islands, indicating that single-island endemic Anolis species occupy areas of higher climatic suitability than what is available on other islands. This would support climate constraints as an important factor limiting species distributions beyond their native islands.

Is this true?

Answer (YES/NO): YES